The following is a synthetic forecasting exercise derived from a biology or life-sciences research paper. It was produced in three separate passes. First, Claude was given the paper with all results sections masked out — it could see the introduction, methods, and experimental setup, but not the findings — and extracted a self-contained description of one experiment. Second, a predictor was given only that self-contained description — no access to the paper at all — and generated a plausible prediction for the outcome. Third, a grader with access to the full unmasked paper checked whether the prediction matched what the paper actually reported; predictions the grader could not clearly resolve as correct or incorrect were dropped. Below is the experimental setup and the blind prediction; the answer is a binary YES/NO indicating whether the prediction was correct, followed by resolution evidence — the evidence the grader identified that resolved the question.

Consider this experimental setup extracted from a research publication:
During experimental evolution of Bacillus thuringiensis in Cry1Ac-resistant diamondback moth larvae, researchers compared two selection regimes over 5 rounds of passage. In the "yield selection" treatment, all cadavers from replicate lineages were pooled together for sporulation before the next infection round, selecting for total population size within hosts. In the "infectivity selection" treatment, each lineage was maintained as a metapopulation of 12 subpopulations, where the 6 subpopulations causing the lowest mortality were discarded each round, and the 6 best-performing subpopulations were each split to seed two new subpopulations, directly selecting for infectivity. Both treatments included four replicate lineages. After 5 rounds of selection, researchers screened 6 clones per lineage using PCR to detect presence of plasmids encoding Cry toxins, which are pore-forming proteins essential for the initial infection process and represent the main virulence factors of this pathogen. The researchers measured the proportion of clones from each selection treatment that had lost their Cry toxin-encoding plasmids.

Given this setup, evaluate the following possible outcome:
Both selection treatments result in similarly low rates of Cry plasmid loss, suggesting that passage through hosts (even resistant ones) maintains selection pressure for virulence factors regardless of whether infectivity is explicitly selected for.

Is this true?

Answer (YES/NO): NO